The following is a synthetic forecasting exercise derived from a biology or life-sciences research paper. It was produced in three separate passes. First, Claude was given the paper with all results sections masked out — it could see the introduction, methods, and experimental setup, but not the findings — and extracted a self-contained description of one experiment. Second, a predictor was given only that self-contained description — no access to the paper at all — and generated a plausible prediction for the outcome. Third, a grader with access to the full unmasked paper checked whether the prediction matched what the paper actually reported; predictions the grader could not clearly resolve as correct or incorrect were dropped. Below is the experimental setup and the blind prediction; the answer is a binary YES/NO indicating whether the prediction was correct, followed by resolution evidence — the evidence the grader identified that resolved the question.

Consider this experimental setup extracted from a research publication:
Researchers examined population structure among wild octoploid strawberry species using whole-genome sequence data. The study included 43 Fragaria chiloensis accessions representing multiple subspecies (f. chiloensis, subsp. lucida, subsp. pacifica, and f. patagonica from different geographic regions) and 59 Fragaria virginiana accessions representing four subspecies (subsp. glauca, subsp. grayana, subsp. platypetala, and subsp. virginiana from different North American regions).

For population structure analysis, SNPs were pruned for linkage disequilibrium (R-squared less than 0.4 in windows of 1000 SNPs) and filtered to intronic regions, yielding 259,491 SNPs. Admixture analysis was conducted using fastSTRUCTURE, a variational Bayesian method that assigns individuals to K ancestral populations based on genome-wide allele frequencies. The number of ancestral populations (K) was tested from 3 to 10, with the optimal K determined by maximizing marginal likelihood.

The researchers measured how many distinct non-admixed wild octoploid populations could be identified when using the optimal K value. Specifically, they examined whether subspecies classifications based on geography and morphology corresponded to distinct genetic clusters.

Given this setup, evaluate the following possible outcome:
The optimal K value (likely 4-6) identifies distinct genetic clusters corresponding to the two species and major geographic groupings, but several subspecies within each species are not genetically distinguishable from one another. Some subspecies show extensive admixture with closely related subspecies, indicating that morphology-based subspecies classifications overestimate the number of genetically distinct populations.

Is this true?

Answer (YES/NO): NO